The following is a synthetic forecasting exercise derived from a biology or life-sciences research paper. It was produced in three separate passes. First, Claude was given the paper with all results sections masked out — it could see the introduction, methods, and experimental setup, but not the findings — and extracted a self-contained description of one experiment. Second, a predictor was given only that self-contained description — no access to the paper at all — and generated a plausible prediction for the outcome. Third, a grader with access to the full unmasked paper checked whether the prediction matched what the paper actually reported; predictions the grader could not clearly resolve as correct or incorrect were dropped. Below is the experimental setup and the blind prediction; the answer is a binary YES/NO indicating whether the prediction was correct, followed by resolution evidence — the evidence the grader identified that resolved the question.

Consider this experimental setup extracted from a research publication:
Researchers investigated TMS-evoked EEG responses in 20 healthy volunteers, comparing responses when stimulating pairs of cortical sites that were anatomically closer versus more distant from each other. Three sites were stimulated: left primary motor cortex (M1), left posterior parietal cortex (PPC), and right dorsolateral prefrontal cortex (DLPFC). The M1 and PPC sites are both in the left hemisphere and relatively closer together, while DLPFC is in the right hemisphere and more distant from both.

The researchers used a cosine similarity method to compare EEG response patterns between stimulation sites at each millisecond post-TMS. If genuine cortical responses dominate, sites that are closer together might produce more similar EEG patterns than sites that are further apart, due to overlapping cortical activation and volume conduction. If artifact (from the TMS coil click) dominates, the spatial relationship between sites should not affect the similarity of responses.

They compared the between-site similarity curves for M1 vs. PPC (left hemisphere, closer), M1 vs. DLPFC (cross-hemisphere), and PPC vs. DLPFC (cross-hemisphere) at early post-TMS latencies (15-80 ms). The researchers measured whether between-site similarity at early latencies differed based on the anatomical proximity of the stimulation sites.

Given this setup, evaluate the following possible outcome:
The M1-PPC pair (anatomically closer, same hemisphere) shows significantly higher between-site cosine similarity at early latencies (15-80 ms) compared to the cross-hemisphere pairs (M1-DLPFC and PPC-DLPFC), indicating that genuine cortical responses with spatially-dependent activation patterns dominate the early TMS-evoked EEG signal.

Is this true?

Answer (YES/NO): NO